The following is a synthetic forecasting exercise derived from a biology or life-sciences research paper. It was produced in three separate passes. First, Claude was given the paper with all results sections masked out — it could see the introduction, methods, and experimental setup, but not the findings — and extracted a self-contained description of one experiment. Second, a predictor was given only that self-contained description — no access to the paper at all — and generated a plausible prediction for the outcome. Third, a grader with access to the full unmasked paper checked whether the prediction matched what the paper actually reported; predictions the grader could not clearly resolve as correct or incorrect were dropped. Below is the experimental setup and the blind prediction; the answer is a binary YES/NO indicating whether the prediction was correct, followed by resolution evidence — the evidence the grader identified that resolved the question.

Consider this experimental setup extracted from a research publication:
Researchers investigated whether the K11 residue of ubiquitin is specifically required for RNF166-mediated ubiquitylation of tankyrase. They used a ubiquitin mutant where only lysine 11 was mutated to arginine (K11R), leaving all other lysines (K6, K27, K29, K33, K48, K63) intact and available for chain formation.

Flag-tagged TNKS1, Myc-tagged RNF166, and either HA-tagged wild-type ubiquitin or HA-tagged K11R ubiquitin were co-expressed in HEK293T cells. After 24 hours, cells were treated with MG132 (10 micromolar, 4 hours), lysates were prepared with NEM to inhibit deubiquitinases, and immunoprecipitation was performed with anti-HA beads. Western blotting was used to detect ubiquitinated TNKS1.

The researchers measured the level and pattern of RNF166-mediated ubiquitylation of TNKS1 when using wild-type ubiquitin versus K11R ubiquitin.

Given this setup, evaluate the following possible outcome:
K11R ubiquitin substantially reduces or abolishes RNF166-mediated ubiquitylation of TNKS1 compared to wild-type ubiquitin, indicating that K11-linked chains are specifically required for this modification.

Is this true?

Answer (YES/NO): YES